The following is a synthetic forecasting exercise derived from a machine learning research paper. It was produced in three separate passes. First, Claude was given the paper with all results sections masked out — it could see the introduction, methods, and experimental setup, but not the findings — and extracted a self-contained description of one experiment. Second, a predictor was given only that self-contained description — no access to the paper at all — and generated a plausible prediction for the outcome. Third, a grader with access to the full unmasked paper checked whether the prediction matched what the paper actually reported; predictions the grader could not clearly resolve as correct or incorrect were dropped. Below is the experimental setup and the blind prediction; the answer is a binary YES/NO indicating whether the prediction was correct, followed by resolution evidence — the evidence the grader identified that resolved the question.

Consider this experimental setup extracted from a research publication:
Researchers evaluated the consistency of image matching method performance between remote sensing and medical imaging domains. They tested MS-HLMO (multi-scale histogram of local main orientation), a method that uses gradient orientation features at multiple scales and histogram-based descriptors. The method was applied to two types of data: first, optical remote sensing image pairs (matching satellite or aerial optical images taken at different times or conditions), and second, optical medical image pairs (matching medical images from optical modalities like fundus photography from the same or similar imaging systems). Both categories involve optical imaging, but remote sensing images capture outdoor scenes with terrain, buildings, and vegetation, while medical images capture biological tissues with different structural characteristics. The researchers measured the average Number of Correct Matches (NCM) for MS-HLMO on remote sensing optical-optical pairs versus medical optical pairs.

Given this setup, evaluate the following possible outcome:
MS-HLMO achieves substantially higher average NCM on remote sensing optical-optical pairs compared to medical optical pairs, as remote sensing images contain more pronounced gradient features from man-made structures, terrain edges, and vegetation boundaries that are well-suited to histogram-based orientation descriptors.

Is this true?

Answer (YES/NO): YES